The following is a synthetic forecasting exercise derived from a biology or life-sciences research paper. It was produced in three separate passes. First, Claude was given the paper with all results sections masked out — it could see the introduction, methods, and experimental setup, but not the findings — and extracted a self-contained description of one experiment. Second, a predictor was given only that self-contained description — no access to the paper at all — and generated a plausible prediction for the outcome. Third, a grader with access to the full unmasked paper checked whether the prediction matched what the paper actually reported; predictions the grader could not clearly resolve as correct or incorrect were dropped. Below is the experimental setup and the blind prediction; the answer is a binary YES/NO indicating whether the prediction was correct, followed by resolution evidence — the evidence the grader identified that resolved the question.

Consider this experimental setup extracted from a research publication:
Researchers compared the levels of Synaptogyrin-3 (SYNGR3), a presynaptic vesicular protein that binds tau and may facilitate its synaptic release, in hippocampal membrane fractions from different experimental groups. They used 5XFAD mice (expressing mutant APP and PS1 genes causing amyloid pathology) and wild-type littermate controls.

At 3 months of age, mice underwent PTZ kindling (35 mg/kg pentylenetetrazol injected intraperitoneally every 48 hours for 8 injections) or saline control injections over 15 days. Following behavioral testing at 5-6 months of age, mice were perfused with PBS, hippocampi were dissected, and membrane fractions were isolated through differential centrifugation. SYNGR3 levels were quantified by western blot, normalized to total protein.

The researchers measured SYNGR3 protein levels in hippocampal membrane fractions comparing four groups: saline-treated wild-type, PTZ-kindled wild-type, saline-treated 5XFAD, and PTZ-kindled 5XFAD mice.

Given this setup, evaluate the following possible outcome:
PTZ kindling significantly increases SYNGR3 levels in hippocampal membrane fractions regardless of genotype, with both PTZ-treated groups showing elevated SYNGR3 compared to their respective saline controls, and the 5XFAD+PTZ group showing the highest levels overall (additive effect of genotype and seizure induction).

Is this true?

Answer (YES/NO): NO